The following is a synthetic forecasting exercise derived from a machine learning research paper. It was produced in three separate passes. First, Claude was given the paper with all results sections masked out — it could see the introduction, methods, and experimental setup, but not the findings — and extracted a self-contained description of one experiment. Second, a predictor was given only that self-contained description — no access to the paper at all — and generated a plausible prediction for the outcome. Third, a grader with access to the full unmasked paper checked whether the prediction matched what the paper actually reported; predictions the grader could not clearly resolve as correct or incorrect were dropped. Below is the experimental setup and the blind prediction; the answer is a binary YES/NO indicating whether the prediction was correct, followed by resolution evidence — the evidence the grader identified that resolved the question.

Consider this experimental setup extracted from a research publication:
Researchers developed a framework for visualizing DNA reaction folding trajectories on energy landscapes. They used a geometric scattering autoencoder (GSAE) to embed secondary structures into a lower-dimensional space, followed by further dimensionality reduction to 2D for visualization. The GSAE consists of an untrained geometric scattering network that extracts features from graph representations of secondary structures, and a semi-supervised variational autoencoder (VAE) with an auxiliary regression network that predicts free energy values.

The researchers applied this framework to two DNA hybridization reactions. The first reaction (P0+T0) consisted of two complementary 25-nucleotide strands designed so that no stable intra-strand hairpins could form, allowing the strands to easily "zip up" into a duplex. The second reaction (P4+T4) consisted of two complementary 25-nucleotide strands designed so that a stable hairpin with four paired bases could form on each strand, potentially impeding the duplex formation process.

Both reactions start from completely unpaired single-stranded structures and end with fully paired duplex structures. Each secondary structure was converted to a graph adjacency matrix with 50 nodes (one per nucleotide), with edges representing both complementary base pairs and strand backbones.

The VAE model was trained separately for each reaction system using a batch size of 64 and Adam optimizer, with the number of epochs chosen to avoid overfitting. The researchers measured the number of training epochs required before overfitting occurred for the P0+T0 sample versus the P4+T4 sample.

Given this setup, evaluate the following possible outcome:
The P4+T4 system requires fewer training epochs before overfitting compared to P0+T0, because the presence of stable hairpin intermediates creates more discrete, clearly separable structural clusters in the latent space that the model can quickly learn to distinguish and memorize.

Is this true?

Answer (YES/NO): NO